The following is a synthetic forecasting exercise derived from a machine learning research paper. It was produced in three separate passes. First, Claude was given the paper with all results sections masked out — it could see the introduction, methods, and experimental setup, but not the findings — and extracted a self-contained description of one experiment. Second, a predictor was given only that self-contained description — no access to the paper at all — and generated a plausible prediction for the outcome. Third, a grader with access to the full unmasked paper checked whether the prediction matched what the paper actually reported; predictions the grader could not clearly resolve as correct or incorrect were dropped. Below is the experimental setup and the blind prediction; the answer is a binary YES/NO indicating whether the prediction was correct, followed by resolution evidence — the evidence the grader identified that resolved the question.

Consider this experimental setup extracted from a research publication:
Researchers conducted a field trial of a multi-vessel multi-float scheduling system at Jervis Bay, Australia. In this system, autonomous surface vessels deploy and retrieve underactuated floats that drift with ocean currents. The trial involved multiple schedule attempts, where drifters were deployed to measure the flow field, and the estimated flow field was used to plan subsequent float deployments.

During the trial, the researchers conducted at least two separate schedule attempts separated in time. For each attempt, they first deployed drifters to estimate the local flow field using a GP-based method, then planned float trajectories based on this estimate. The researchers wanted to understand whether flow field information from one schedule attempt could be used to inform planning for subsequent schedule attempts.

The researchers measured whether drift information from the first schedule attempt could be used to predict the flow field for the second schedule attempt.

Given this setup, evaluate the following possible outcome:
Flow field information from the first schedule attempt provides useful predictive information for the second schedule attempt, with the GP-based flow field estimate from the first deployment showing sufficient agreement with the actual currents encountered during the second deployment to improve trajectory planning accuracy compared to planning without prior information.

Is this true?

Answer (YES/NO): NO